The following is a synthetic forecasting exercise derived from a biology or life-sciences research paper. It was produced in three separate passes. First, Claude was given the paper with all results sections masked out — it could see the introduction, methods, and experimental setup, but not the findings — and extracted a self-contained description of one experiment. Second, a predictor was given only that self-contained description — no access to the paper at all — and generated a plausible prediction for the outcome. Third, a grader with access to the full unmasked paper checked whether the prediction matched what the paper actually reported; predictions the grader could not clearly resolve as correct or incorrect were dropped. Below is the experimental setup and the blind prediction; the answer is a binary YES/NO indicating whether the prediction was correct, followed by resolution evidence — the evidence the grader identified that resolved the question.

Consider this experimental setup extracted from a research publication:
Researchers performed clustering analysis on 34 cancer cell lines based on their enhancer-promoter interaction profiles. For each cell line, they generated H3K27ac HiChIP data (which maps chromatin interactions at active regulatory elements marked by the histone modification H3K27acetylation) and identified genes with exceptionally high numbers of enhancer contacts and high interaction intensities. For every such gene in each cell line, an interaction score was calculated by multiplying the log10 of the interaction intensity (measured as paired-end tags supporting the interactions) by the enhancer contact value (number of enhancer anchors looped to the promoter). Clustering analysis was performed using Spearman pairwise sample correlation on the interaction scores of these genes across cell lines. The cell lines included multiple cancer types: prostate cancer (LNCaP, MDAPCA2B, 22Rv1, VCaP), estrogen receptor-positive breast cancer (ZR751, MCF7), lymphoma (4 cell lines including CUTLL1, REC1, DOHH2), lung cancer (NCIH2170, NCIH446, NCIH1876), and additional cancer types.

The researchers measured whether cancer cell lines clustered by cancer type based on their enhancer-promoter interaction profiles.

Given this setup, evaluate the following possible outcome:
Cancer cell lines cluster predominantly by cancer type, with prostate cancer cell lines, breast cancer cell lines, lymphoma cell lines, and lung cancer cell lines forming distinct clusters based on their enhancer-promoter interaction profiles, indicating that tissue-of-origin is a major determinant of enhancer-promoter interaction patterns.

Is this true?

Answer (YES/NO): YES